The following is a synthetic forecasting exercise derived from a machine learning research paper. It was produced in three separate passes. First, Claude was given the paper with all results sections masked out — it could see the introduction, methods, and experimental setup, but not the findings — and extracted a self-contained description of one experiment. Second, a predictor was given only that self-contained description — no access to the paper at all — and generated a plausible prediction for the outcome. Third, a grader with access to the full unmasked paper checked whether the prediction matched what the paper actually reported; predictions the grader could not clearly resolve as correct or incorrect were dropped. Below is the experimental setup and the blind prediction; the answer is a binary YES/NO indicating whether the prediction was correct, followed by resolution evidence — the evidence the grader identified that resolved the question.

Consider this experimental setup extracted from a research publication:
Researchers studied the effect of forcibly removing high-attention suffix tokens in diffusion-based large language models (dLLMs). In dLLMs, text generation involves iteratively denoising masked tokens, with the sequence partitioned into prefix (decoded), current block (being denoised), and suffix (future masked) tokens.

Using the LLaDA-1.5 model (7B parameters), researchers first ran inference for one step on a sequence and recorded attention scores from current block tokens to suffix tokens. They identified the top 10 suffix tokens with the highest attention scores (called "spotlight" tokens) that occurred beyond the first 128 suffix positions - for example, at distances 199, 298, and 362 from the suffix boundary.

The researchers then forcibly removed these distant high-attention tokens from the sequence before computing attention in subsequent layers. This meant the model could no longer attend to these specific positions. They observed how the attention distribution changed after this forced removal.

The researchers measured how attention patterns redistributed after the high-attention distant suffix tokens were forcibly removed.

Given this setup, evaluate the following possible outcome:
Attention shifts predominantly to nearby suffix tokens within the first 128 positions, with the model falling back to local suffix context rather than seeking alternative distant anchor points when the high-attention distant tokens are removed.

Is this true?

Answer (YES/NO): NO